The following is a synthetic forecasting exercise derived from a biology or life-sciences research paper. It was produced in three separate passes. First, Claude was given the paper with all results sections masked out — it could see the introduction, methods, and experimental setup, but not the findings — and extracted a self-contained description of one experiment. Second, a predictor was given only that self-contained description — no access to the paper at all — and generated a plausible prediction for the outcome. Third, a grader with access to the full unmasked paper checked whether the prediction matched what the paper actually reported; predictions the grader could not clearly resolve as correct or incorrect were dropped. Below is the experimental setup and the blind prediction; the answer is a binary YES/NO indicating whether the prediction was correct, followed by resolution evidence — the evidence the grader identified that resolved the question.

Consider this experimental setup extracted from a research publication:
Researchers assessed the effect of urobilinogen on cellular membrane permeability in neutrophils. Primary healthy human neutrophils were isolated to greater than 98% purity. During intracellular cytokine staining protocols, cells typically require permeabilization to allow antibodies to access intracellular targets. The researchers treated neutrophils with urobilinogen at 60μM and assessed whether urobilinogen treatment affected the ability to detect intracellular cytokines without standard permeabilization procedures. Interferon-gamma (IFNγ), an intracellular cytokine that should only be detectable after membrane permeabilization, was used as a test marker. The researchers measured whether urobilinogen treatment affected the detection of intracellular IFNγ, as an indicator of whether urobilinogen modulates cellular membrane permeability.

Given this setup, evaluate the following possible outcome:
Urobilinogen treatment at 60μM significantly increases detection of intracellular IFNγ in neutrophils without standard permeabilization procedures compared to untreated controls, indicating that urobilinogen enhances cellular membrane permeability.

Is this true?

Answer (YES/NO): NO